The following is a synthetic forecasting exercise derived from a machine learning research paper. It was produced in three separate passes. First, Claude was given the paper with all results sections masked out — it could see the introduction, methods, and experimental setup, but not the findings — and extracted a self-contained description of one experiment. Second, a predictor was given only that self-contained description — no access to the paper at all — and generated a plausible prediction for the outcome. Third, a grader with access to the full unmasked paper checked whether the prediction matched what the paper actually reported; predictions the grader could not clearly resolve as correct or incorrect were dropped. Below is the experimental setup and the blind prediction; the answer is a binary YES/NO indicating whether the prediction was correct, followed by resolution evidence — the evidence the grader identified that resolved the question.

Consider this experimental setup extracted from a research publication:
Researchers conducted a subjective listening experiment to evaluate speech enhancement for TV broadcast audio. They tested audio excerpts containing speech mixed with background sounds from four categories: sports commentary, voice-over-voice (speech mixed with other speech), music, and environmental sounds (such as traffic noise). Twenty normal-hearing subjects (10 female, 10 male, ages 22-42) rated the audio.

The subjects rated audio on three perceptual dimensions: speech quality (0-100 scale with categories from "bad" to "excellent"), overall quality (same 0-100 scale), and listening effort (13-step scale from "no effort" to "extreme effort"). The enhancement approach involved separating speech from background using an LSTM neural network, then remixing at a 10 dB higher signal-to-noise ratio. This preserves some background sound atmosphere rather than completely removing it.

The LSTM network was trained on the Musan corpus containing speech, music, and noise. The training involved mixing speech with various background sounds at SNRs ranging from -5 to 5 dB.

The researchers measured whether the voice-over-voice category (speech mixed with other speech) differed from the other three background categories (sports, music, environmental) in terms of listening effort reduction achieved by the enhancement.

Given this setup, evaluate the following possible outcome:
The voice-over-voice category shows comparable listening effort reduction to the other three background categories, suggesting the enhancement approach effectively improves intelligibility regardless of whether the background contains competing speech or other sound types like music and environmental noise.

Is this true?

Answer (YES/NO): NO